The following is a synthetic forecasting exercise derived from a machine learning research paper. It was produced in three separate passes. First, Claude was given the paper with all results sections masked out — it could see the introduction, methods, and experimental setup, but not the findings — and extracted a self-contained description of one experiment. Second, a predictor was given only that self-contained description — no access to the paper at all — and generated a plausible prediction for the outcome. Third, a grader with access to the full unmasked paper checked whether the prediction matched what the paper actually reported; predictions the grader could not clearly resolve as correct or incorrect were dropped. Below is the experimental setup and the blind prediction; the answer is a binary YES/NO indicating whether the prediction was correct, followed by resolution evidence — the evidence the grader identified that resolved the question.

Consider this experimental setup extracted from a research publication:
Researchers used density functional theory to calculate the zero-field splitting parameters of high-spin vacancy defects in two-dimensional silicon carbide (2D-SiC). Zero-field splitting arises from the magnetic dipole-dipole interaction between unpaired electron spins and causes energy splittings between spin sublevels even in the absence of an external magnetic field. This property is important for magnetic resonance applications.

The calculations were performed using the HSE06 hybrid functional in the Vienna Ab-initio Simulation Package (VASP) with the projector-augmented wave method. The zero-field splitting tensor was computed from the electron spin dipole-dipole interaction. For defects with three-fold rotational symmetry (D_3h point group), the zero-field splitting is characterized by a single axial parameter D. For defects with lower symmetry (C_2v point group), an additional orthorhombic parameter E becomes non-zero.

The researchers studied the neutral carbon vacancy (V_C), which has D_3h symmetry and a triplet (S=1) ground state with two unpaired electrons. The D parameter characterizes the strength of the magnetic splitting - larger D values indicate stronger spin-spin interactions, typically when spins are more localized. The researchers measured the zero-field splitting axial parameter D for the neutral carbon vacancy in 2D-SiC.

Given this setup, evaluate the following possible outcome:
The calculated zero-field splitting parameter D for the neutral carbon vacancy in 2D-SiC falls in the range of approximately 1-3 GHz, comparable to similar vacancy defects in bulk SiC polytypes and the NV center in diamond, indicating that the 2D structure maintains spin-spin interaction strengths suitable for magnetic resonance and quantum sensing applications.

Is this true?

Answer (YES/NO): NO